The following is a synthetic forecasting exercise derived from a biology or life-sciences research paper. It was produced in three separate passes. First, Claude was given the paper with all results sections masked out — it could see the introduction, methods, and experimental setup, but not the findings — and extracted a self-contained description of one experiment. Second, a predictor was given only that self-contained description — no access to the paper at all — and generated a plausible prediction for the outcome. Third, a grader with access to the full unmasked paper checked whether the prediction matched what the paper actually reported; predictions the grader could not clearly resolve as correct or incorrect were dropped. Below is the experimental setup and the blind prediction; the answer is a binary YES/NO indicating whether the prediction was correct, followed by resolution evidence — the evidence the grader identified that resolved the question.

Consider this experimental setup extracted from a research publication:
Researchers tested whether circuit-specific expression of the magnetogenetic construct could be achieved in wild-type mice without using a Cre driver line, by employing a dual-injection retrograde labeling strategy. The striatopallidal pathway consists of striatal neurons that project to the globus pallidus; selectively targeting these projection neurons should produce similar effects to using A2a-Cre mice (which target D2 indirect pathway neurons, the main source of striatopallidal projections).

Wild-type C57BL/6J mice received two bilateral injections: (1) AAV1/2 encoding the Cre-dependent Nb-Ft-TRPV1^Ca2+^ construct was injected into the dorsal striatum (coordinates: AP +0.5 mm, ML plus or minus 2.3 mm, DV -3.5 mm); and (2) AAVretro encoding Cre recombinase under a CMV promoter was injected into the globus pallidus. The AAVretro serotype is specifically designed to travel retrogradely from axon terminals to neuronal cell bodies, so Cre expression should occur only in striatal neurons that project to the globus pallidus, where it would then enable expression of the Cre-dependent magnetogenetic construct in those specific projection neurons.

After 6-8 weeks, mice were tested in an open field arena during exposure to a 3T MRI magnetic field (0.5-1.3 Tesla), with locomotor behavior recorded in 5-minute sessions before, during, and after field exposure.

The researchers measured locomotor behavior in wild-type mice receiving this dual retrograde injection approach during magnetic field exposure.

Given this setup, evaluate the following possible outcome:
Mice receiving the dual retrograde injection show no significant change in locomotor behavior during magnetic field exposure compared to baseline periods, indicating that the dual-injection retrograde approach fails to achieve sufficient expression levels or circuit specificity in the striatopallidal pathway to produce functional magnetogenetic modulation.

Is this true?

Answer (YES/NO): NO